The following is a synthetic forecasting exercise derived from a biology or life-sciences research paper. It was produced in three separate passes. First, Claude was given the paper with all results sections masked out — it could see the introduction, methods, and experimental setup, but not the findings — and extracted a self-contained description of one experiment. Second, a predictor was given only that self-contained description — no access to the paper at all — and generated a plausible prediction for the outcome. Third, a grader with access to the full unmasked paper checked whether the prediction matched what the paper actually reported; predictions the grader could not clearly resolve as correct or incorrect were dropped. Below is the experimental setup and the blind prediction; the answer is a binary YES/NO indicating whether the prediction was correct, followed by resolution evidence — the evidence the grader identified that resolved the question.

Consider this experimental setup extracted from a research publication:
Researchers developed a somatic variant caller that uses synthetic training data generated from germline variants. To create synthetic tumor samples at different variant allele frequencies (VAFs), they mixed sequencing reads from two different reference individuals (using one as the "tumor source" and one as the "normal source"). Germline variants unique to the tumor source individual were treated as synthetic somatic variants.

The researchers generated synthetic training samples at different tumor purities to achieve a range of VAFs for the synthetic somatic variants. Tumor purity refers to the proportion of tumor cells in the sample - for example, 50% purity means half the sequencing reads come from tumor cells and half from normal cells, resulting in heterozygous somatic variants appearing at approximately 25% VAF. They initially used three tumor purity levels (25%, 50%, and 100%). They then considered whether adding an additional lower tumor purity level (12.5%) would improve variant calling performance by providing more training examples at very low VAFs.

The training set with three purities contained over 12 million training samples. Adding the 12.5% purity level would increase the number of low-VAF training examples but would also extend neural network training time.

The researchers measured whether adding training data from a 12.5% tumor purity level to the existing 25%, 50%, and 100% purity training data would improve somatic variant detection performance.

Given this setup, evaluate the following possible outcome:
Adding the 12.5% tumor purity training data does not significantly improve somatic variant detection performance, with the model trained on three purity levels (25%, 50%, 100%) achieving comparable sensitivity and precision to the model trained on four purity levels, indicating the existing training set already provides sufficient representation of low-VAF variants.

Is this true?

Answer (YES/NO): YES